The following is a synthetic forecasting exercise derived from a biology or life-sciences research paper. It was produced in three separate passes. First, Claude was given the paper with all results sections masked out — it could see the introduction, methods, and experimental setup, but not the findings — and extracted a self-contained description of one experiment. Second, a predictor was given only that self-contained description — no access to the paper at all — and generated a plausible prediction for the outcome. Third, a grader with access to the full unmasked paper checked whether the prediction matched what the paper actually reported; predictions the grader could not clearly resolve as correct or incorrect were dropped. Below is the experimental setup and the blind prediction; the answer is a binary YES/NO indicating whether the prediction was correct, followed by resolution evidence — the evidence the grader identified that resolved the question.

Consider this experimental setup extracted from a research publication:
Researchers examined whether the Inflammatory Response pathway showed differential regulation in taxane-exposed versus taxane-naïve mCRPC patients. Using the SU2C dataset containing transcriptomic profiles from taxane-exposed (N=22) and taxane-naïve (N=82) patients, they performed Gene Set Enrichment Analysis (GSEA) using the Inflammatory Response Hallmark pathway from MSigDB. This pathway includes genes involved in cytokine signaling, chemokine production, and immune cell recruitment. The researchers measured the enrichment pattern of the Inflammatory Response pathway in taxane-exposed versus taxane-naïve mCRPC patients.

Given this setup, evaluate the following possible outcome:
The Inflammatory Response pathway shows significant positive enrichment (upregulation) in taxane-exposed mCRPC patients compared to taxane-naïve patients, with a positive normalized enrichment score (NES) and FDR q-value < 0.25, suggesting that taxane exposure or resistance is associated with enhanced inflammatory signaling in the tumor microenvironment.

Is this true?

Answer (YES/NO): NO